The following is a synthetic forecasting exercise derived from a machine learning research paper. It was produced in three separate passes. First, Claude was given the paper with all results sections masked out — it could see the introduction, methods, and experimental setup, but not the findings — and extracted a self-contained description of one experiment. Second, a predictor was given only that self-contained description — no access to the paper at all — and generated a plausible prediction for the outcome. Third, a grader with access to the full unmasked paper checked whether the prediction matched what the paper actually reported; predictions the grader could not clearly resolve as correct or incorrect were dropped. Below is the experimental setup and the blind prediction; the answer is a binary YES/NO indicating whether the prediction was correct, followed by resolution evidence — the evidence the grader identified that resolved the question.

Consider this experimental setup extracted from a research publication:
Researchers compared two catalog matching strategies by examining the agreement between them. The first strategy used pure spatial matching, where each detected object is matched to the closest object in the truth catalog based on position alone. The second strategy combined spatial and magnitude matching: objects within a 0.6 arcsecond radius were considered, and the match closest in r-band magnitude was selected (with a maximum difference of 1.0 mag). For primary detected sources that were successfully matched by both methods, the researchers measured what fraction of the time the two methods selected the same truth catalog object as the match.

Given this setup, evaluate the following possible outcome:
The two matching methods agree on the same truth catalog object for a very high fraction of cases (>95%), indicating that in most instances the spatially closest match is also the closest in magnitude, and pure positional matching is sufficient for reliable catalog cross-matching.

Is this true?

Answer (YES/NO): NO